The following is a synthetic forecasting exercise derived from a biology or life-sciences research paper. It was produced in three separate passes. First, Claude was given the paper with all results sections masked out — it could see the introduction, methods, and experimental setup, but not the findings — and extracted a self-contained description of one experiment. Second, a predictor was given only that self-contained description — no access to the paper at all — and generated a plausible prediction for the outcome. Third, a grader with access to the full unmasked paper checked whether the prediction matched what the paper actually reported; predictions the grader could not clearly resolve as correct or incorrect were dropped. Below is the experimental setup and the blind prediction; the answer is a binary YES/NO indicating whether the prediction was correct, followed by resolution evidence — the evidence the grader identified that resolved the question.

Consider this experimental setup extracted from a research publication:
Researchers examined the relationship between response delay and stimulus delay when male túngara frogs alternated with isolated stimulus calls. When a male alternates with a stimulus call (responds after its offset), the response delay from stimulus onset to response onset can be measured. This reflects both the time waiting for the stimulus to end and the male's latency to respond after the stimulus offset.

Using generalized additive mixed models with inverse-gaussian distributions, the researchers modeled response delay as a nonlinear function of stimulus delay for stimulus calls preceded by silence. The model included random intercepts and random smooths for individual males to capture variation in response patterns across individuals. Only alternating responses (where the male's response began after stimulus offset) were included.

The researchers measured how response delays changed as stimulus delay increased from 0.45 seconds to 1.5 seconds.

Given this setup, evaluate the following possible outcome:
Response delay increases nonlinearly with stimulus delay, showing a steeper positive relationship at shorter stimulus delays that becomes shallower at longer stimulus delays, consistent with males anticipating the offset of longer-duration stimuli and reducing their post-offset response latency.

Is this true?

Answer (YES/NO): NO